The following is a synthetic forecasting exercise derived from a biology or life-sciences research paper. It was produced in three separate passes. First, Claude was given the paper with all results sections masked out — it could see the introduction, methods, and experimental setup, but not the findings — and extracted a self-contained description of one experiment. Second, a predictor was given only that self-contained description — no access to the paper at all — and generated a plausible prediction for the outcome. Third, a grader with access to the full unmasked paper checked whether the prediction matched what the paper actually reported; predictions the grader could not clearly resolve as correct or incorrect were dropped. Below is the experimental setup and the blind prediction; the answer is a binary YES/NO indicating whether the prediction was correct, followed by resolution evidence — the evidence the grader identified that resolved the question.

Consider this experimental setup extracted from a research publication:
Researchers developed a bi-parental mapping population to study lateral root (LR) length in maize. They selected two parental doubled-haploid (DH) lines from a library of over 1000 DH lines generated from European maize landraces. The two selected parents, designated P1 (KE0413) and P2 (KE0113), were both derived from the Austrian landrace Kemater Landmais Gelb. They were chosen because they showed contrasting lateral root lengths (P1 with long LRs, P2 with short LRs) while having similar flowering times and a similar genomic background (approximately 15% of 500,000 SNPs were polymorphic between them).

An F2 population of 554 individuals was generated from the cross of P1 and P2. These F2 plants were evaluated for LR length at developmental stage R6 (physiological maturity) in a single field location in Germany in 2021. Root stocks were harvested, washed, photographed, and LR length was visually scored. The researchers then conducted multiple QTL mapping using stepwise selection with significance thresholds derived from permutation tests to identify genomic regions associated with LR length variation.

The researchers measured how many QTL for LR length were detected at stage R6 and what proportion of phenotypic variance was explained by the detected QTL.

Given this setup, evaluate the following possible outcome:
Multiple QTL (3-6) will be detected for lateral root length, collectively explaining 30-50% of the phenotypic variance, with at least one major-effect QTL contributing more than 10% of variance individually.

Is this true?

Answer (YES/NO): NO